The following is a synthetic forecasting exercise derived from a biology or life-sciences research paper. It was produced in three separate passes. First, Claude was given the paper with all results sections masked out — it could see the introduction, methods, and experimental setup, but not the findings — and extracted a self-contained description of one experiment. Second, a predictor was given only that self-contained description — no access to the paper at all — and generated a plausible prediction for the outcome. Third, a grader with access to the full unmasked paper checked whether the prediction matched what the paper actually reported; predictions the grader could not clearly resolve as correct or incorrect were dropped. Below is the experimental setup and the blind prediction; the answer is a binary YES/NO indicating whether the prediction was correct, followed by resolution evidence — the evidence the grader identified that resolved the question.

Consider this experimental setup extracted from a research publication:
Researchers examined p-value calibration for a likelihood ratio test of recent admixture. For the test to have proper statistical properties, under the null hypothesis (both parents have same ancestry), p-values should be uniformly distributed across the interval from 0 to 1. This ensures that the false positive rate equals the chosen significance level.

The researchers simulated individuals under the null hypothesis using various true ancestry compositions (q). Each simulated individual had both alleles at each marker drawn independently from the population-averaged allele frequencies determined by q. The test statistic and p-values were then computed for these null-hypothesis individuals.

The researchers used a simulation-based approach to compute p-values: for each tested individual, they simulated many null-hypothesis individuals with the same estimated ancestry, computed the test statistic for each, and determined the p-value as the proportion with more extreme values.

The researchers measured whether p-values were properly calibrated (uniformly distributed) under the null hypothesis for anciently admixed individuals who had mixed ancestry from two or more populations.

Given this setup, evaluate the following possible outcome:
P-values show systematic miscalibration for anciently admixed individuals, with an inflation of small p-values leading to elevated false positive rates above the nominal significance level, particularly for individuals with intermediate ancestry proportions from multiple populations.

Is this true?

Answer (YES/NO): NO